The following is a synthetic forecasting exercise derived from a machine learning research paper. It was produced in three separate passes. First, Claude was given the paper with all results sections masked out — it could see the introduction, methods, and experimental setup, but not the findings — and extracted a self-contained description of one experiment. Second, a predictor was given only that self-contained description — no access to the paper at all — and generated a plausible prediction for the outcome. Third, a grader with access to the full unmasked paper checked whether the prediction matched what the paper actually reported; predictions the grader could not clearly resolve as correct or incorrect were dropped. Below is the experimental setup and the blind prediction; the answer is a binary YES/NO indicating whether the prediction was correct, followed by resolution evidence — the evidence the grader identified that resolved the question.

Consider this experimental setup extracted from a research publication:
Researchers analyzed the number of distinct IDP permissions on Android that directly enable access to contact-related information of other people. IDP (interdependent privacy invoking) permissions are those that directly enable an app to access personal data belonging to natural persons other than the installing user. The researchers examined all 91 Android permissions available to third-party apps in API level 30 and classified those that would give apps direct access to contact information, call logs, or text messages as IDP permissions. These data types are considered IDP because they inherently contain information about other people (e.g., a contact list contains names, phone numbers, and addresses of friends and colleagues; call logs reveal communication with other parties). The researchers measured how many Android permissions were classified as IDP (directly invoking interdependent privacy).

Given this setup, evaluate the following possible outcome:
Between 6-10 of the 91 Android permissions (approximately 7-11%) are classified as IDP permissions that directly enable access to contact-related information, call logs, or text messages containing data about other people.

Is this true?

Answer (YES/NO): NO